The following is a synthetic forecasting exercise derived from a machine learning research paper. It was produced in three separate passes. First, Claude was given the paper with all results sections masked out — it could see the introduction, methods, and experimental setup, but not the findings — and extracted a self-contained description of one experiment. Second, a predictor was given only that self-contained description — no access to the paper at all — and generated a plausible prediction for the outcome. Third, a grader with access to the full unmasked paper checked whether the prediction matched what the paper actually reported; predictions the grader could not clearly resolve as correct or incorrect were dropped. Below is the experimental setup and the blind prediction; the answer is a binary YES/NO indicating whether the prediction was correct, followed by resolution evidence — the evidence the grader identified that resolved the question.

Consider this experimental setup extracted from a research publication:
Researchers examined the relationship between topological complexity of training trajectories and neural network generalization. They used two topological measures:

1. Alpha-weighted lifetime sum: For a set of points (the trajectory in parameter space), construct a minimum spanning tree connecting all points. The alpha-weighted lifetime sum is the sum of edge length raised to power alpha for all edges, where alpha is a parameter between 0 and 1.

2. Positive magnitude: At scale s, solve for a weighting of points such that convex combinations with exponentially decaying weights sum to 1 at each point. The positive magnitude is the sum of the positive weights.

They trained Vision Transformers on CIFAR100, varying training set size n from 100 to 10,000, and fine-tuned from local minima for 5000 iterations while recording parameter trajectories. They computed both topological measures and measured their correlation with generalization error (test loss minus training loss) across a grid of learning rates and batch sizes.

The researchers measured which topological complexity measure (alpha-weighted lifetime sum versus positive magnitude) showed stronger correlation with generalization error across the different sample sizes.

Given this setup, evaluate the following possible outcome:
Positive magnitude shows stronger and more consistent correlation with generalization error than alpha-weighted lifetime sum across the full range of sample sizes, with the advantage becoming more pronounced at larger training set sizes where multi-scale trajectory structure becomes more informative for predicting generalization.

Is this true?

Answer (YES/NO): NO